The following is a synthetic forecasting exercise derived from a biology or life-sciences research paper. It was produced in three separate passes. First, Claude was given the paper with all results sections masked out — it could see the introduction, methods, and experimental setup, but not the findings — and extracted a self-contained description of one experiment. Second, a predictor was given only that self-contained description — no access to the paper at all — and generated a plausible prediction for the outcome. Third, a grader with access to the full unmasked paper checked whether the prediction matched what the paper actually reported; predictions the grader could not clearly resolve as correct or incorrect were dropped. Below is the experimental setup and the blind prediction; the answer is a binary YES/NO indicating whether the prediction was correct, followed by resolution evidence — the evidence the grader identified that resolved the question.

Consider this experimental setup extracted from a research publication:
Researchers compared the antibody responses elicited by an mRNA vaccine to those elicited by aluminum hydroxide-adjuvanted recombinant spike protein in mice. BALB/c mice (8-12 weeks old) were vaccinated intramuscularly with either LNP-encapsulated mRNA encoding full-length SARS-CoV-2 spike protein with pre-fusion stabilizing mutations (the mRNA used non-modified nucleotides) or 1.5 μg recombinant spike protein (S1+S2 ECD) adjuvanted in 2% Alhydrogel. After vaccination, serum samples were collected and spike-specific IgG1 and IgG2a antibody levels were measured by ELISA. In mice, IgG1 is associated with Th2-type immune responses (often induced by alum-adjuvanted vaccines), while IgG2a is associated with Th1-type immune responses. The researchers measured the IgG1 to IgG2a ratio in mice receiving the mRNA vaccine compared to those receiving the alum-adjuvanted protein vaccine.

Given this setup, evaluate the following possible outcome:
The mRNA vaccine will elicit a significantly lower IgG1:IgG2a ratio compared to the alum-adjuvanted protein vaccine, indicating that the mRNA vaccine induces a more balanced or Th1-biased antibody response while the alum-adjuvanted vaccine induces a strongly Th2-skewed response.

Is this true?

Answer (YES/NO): YES